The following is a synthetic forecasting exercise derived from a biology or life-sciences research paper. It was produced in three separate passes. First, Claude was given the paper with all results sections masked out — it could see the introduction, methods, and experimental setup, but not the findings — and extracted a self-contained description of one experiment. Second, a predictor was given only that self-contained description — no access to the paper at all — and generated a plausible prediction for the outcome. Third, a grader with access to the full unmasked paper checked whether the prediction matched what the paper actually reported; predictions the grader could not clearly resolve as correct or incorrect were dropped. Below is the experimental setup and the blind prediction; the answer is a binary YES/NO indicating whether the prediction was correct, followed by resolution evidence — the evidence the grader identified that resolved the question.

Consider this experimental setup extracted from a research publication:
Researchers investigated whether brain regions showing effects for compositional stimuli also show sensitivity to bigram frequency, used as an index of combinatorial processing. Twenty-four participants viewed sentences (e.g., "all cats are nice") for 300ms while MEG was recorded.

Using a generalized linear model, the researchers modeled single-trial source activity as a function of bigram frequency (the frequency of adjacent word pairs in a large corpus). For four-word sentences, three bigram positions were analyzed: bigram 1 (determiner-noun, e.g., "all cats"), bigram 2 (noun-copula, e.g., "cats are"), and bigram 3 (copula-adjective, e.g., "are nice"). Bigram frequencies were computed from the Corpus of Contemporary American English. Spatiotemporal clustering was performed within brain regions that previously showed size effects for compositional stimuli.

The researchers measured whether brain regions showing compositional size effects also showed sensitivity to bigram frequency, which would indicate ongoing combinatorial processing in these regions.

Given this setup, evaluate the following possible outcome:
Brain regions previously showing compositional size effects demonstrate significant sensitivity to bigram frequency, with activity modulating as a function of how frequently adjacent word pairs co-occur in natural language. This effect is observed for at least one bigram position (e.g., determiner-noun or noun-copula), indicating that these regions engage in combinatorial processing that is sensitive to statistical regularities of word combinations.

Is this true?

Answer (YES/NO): YES